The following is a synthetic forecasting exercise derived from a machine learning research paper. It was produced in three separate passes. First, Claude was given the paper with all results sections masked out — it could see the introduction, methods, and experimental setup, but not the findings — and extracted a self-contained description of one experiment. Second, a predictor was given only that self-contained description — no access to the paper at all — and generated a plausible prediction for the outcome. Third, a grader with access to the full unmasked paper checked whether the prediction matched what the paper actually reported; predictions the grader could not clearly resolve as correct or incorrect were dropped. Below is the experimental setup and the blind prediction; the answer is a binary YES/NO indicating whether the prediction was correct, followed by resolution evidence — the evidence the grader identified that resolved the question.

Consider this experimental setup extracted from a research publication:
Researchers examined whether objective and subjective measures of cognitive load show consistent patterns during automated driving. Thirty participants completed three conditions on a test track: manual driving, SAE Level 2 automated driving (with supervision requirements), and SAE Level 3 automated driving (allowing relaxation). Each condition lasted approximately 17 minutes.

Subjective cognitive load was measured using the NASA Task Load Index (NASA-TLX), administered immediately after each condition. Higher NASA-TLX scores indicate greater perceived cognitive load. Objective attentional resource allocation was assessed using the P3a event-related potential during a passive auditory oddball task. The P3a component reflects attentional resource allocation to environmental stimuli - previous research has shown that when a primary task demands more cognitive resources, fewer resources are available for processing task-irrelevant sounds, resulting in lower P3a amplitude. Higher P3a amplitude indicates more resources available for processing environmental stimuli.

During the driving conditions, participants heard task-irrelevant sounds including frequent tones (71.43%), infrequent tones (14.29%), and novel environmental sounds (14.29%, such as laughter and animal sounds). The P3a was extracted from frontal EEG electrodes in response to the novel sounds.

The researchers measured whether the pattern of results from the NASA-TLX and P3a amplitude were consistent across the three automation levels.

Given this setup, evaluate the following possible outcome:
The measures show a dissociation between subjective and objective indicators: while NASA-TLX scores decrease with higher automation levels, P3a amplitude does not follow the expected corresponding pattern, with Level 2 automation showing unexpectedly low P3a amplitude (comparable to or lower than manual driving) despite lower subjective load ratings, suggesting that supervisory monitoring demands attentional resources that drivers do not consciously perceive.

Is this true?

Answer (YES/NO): NO